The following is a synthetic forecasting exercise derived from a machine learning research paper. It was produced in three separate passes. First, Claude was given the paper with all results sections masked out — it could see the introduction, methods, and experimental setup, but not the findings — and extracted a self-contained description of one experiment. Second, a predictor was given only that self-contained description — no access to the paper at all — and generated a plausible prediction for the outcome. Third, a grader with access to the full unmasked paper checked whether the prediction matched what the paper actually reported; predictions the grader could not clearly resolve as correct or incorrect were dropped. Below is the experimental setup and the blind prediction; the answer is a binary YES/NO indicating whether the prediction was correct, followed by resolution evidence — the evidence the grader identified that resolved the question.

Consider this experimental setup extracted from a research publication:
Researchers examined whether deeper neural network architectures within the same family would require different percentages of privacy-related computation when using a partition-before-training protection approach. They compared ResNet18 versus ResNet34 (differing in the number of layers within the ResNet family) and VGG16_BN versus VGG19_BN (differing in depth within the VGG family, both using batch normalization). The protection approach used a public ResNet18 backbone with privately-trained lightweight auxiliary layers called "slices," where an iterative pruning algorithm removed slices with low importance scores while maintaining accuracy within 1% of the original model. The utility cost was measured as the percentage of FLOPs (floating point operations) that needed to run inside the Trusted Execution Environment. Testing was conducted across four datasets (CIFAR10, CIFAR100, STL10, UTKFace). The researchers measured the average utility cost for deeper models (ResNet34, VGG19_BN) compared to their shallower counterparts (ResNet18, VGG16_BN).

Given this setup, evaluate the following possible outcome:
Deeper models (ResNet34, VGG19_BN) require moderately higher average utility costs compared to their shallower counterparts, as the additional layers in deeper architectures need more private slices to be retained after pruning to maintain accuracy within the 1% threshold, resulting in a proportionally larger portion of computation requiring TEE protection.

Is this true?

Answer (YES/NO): NO